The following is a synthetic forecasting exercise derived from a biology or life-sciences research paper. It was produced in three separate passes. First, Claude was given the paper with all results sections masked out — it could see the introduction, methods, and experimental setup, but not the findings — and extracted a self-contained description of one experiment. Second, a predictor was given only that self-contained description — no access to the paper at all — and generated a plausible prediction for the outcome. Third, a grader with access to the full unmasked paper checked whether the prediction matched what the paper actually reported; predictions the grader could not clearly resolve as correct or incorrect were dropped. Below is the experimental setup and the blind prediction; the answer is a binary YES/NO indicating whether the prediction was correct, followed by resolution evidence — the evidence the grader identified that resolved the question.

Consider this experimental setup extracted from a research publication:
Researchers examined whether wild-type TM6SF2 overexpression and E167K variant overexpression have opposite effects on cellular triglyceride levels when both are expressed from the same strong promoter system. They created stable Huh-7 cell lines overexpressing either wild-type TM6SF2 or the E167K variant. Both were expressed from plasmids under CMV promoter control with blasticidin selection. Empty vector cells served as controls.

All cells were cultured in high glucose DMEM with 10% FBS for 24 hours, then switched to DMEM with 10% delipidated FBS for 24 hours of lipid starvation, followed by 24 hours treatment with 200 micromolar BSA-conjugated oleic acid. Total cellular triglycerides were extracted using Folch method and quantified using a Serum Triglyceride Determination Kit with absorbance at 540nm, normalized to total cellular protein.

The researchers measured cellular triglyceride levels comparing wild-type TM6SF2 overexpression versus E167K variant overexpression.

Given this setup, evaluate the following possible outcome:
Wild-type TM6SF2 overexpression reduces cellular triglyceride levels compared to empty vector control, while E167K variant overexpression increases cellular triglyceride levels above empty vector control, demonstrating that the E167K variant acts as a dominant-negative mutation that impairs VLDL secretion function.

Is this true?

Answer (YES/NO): NO